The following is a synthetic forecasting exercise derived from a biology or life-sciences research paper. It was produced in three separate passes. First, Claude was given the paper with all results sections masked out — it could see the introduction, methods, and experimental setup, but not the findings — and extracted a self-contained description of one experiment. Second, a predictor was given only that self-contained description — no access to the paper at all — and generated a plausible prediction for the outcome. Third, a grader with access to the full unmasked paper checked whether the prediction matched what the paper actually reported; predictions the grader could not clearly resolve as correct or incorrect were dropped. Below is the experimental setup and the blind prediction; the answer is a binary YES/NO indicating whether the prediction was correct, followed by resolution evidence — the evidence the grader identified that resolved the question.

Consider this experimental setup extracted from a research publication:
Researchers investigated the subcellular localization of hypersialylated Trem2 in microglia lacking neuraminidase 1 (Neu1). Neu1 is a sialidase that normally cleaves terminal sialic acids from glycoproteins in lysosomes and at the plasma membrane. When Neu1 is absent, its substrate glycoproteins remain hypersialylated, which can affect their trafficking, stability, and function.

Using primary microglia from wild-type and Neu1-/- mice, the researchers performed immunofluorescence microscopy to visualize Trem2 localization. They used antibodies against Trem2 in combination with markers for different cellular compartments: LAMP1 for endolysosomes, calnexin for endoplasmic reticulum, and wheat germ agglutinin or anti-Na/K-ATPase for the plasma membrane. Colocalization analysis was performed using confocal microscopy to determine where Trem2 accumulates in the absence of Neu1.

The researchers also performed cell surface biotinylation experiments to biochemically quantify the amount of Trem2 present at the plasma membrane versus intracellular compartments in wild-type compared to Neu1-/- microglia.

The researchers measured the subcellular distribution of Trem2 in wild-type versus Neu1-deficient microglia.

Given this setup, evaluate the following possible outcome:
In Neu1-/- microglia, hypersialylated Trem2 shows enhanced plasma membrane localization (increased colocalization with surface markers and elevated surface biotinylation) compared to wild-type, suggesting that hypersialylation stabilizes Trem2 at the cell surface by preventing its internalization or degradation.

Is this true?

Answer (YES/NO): NO